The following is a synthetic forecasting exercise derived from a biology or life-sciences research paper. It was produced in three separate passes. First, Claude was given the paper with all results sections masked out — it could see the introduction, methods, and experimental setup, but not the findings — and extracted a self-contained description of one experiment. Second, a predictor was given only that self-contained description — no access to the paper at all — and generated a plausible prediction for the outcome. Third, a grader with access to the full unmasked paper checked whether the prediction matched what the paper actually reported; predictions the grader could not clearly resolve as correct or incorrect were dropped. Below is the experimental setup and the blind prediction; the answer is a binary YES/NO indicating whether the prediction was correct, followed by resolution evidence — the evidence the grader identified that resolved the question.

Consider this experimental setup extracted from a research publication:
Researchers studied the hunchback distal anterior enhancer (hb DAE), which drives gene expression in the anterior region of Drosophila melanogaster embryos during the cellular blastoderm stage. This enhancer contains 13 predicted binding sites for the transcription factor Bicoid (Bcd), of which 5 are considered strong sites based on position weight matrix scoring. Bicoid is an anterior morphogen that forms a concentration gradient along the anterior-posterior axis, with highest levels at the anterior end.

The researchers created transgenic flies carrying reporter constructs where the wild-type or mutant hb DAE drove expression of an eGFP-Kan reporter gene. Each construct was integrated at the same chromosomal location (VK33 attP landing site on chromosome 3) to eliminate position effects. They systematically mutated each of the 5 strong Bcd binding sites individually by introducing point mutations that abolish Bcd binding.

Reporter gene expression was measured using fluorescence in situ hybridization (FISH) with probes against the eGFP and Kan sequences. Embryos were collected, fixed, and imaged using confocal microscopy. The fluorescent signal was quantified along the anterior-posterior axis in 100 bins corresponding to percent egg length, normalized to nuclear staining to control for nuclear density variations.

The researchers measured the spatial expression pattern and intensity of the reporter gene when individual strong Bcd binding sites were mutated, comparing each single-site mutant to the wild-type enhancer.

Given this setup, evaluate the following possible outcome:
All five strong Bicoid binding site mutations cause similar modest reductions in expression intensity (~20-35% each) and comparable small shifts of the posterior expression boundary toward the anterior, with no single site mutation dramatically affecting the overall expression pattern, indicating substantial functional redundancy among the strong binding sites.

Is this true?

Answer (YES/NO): NO